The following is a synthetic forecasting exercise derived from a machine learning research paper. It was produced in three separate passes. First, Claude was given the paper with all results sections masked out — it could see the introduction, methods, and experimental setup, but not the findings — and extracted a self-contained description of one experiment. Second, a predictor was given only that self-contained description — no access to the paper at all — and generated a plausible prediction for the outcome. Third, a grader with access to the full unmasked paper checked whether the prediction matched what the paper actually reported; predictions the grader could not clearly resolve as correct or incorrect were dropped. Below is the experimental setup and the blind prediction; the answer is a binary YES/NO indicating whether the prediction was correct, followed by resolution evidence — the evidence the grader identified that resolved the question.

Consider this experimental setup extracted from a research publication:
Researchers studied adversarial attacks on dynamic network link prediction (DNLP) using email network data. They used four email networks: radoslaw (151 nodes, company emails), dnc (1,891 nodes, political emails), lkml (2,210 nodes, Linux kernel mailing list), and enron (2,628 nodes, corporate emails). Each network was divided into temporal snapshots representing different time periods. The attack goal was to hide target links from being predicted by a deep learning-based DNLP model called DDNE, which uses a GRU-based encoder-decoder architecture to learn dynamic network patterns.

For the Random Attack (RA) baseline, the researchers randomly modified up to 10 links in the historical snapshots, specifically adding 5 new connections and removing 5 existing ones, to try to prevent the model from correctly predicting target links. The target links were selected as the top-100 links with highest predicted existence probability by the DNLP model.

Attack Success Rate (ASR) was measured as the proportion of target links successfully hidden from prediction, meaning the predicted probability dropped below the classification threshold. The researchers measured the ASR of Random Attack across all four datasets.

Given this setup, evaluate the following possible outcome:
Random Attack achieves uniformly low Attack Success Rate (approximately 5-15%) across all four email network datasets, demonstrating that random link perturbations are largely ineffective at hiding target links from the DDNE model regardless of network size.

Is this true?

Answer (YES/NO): NO